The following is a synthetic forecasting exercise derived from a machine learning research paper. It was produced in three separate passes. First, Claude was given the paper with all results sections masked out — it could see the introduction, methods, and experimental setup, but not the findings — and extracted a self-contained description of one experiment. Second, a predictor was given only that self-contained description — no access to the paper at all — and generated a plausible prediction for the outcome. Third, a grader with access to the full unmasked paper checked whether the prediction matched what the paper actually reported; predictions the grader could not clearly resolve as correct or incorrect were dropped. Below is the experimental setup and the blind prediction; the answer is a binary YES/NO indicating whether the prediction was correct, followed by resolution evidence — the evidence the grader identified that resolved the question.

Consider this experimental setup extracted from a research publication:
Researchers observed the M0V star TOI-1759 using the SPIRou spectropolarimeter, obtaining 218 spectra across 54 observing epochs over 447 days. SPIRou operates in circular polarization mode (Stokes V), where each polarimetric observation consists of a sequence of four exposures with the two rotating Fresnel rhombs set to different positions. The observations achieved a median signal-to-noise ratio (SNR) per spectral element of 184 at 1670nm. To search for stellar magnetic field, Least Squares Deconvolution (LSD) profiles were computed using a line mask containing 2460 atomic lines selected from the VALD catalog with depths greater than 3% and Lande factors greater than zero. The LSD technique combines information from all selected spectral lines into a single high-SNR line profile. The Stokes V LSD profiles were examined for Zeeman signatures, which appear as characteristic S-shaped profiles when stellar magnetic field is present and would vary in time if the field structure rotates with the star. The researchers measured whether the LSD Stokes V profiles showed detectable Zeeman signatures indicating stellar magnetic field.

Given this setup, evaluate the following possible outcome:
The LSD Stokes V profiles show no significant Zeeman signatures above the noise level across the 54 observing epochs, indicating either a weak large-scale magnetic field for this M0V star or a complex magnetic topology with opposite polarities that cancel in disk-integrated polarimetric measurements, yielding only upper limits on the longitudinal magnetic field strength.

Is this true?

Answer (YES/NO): NO